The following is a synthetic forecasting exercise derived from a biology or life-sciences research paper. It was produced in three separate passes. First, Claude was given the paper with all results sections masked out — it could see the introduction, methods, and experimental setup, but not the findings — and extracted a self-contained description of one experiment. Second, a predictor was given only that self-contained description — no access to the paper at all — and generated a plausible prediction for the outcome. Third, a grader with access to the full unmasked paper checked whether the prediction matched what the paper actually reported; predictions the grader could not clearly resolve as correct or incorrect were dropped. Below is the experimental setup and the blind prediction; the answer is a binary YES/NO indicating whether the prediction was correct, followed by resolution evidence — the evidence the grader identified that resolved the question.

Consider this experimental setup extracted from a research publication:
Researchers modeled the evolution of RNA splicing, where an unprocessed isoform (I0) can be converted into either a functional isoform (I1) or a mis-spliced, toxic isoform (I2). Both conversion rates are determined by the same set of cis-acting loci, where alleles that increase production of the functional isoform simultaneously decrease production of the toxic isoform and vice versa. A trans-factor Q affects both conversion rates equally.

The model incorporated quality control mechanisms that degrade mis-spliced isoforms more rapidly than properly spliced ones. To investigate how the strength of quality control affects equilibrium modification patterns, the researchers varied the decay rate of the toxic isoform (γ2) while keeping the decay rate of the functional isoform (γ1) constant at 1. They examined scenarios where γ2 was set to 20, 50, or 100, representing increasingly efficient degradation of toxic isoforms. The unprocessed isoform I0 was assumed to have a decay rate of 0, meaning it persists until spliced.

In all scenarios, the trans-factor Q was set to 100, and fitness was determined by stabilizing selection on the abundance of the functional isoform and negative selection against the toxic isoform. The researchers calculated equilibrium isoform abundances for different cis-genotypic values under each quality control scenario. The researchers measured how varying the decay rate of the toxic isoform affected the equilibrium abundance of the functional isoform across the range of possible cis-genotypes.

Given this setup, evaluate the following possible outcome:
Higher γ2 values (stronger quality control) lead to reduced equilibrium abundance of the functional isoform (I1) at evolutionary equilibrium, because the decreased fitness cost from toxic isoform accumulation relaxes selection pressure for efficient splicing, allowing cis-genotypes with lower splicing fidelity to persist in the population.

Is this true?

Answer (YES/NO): NO